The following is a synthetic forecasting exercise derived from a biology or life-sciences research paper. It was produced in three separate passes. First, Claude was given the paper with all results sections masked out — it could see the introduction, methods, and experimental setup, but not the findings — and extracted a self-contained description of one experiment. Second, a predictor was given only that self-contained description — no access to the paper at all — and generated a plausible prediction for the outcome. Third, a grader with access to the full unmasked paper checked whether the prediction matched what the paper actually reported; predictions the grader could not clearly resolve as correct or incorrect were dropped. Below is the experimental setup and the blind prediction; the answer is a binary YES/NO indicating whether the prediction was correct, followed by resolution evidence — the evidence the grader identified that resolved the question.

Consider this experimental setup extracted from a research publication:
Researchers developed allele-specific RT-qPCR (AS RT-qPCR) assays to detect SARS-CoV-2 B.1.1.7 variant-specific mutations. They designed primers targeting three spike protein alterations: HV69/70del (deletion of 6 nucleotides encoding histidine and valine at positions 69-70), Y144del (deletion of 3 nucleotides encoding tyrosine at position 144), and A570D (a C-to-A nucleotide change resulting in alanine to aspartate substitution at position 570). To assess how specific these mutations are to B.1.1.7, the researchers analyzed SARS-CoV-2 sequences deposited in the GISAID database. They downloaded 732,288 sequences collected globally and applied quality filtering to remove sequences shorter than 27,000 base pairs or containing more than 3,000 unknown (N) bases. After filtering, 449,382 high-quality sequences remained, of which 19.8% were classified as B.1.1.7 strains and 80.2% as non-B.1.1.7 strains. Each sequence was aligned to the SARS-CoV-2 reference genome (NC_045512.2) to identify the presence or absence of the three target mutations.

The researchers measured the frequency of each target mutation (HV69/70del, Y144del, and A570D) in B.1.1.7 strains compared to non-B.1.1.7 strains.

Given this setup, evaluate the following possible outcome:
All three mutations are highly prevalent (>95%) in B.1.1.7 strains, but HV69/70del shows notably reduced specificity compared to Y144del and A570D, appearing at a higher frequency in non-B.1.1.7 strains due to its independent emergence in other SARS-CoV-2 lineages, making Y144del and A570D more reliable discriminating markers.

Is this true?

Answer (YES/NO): YES